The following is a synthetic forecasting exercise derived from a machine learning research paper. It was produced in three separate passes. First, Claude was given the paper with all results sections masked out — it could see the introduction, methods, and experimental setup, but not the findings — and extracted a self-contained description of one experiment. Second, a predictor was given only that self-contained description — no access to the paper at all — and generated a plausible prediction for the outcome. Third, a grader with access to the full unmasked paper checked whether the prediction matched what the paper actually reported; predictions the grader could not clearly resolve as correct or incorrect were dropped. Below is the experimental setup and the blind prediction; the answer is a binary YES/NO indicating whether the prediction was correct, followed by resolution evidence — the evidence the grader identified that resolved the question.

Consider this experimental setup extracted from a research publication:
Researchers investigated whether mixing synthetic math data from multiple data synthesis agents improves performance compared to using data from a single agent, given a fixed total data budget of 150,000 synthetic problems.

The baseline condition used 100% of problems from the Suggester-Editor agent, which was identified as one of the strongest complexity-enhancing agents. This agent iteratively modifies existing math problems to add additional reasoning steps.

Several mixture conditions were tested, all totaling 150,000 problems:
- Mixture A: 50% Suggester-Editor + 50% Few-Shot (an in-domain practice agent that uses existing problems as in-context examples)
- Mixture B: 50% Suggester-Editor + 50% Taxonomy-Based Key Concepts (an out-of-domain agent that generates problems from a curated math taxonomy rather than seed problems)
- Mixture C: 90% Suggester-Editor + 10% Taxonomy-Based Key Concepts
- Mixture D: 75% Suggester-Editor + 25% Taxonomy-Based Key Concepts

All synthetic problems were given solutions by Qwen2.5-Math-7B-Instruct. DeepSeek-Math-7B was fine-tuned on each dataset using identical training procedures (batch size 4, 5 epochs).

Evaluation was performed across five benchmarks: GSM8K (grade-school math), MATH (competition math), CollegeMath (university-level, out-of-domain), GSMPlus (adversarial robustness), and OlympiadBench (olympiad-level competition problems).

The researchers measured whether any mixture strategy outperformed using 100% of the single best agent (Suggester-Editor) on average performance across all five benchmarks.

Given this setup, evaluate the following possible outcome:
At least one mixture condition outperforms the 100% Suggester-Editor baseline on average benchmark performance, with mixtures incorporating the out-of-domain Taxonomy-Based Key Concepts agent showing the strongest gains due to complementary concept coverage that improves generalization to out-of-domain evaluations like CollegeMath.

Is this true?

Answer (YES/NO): YES